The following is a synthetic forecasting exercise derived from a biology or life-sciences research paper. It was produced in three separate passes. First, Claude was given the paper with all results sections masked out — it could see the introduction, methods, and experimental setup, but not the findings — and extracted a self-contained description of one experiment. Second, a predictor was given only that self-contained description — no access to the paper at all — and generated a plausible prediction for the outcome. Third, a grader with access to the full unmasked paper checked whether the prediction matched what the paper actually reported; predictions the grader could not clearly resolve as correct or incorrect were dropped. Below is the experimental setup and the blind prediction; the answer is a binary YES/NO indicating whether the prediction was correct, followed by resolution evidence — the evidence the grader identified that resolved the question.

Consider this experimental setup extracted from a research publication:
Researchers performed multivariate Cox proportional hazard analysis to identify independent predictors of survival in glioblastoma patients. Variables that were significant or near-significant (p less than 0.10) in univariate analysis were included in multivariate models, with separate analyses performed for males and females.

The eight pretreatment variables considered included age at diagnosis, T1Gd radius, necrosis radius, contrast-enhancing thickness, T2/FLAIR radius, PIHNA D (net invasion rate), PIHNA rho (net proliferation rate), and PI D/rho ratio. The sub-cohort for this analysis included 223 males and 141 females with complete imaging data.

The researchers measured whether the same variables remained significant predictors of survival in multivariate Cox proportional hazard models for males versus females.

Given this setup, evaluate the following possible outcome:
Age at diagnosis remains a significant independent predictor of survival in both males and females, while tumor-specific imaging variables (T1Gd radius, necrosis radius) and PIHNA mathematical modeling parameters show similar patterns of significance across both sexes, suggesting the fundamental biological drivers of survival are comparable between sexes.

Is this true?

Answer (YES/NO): NO